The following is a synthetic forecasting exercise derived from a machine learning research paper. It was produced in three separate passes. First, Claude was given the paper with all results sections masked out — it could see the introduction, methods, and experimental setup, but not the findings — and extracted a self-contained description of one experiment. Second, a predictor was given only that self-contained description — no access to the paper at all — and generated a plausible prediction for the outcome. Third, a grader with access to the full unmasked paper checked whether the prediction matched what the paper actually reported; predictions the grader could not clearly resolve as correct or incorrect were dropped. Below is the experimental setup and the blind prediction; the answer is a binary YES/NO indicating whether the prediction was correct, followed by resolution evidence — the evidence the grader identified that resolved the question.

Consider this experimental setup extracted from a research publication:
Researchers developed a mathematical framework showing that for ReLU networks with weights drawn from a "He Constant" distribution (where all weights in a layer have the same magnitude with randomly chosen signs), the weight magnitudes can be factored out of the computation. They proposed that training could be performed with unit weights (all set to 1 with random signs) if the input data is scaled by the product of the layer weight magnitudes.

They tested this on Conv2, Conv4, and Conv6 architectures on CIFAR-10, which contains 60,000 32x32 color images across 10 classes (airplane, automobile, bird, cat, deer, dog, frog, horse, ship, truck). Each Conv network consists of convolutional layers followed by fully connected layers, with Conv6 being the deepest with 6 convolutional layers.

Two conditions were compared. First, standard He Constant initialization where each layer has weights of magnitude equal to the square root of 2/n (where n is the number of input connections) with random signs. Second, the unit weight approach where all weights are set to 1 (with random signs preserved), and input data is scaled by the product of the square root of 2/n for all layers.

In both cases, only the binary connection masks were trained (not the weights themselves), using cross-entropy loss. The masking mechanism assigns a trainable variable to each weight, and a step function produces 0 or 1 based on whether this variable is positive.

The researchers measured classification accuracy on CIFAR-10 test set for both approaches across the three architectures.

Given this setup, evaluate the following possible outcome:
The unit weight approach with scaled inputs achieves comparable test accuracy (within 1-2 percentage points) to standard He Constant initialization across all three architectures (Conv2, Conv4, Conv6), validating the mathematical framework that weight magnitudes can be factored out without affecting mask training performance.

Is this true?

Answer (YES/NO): YES